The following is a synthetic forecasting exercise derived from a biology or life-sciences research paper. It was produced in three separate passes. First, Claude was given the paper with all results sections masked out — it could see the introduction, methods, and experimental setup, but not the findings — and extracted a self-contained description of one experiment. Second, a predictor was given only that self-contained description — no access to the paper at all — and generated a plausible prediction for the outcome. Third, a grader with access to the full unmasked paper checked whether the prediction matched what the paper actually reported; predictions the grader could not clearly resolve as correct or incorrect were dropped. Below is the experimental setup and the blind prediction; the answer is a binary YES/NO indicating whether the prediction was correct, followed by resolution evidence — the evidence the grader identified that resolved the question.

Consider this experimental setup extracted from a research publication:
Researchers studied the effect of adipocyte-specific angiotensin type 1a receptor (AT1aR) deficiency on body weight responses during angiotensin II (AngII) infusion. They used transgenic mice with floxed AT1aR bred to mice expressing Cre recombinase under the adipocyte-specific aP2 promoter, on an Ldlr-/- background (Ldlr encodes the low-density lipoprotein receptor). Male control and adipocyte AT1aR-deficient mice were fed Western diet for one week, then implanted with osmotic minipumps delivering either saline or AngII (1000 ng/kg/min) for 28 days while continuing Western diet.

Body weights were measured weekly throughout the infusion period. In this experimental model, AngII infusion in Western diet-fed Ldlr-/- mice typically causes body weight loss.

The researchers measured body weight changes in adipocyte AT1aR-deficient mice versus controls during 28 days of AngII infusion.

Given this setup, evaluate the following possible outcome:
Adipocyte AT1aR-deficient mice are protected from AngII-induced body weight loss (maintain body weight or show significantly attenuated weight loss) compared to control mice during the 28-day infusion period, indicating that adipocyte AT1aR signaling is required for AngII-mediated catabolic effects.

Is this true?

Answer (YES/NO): YES